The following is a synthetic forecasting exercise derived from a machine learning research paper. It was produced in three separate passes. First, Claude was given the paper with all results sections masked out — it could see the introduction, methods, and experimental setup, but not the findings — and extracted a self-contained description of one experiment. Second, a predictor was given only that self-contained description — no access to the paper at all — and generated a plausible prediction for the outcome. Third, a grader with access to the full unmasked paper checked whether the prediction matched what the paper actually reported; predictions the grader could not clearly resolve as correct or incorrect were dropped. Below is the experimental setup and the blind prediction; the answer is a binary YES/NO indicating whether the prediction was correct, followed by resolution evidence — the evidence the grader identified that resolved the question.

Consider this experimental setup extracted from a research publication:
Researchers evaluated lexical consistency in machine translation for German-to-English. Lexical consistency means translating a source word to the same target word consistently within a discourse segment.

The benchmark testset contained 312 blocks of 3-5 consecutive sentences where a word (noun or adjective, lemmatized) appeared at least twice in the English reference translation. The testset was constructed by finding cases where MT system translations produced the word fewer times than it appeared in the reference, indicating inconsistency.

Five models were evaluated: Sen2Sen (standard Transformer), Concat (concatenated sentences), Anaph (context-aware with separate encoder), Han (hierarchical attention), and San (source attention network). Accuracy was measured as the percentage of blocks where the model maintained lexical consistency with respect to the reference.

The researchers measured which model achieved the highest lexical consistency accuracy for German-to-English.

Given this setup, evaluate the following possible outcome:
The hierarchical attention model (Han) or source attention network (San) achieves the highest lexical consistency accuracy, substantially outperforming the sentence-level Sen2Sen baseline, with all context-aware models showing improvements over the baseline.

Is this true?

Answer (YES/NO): NO